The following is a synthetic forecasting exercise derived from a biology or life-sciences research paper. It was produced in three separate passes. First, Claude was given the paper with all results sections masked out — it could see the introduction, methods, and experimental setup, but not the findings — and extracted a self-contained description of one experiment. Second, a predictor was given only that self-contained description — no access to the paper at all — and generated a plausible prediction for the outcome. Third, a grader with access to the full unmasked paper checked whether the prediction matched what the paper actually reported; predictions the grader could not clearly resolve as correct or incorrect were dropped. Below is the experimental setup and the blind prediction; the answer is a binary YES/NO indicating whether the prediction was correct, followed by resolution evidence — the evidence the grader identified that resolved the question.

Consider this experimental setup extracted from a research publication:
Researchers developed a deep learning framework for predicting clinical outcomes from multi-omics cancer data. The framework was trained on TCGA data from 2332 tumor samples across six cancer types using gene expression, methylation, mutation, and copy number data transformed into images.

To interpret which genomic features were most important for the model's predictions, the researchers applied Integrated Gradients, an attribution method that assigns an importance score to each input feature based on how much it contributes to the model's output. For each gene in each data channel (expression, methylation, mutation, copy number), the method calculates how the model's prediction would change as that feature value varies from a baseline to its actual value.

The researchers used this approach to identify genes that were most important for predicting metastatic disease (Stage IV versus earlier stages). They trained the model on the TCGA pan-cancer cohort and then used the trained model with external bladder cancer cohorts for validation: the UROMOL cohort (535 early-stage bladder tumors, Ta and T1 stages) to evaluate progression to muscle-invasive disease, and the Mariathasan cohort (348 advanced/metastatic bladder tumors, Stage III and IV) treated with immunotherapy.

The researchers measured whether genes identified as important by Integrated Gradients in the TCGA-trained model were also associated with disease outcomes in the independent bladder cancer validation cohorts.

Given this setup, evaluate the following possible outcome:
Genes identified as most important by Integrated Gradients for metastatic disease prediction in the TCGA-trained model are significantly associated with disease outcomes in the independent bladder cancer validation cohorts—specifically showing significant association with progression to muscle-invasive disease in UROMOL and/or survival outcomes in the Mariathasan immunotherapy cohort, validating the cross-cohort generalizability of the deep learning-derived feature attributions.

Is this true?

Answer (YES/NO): YES